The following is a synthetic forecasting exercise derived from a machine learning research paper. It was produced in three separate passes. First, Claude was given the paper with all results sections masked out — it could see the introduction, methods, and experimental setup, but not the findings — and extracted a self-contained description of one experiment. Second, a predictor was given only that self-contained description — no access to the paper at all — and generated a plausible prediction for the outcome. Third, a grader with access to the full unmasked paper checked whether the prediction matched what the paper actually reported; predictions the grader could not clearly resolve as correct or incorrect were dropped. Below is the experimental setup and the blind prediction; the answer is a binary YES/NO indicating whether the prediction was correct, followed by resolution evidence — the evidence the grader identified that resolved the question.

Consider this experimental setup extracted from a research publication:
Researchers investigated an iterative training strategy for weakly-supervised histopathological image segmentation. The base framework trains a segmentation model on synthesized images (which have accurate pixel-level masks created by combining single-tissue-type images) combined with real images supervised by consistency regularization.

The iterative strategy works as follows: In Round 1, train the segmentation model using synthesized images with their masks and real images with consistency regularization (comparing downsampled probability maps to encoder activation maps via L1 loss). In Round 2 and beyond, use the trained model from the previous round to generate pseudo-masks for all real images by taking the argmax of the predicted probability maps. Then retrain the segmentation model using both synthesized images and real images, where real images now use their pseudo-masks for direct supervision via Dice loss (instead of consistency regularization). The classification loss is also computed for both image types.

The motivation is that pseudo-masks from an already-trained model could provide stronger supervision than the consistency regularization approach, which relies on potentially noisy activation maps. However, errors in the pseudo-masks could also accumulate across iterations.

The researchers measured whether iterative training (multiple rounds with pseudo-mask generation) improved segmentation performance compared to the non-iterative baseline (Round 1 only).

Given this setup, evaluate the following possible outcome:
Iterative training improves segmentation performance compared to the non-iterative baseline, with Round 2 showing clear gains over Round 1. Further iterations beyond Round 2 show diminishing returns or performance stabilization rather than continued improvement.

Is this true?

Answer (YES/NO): NO